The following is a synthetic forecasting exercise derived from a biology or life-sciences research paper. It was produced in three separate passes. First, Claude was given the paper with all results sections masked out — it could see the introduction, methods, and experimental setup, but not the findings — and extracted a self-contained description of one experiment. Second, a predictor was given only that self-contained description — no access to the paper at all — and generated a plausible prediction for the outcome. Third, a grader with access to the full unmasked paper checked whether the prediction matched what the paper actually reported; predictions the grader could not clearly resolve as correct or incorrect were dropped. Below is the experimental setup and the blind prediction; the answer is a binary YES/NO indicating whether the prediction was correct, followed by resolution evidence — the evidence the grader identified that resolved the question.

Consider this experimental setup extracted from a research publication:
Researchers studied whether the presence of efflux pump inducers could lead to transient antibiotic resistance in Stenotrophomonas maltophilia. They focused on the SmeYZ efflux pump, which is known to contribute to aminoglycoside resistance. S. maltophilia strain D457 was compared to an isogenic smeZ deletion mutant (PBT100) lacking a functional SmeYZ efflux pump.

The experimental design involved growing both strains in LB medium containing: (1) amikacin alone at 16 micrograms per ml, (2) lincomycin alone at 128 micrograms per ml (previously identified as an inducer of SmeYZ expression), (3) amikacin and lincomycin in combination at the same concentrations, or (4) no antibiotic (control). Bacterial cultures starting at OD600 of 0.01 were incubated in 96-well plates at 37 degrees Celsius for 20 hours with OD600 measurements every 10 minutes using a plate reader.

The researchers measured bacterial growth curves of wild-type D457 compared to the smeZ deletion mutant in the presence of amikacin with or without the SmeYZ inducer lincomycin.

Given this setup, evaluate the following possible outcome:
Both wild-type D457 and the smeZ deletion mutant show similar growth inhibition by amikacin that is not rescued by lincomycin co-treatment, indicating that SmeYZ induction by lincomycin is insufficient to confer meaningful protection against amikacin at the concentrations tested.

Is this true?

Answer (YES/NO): NO